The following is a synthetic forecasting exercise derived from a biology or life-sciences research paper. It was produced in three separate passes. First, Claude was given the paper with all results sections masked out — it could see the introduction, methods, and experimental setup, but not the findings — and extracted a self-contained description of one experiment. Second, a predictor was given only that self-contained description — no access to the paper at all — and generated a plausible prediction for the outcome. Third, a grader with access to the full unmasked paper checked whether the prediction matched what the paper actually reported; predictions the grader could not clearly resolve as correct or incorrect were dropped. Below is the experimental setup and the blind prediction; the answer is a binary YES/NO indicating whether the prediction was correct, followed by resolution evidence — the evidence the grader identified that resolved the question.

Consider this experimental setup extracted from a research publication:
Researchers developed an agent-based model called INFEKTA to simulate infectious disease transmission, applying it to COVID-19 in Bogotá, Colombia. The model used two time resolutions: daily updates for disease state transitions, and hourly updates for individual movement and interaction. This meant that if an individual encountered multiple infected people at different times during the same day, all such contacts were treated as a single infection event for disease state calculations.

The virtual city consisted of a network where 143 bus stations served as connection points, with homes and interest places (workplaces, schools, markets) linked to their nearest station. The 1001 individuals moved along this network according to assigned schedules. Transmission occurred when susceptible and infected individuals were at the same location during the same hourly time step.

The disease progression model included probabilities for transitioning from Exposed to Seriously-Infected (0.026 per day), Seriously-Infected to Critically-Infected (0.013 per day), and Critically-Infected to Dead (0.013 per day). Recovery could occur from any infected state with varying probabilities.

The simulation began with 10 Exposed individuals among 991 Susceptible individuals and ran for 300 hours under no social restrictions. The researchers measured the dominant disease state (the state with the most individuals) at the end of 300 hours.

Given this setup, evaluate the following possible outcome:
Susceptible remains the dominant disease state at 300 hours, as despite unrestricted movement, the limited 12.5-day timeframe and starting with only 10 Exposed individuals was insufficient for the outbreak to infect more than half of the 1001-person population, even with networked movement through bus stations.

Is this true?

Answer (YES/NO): NO